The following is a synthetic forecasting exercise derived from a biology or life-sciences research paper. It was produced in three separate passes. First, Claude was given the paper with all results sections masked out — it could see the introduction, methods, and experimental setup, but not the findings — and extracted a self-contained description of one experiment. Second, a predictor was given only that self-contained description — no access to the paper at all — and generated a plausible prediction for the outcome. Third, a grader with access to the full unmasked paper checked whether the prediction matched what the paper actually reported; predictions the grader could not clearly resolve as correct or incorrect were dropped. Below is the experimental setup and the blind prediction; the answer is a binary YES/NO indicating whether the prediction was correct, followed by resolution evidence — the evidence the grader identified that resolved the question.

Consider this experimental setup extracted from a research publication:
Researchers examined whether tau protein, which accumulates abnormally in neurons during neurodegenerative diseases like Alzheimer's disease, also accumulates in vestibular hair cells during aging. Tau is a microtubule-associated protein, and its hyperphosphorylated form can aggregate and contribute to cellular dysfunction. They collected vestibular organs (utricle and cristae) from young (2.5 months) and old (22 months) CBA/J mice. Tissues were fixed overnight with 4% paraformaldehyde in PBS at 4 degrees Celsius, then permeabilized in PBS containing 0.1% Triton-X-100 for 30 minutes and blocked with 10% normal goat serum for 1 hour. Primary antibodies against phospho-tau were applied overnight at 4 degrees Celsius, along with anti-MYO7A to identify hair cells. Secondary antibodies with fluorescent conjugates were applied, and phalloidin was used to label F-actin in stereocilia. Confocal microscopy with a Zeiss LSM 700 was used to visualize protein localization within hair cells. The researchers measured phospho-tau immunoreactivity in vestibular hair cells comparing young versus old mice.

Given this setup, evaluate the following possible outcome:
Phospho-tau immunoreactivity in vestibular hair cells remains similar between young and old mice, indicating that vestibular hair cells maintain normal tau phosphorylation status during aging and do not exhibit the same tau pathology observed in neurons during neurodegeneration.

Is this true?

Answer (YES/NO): NO